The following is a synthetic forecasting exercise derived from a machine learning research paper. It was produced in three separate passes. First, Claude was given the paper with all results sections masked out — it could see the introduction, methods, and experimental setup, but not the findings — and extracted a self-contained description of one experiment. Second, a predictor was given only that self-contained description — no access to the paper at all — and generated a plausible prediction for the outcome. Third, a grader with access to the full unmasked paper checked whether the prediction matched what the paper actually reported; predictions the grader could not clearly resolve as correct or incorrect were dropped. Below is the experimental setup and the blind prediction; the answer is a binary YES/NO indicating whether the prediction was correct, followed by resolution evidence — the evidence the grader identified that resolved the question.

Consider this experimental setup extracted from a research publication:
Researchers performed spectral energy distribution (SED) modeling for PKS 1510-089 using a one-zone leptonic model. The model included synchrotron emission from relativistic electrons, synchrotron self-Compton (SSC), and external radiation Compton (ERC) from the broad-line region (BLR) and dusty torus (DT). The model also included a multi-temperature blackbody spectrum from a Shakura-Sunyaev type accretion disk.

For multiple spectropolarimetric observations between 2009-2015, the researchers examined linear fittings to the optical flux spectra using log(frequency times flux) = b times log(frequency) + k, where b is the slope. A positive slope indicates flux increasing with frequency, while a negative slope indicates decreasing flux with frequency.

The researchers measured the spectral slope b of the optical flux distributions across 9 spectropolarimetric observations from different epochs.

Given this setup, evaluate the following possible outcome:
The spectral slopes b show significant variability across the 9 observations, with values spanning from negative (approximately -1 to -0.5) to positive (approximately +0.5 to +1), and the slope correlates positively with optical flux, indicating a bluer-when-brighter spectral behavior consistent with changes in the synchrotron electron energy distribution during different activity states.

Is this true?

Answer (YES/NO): NO